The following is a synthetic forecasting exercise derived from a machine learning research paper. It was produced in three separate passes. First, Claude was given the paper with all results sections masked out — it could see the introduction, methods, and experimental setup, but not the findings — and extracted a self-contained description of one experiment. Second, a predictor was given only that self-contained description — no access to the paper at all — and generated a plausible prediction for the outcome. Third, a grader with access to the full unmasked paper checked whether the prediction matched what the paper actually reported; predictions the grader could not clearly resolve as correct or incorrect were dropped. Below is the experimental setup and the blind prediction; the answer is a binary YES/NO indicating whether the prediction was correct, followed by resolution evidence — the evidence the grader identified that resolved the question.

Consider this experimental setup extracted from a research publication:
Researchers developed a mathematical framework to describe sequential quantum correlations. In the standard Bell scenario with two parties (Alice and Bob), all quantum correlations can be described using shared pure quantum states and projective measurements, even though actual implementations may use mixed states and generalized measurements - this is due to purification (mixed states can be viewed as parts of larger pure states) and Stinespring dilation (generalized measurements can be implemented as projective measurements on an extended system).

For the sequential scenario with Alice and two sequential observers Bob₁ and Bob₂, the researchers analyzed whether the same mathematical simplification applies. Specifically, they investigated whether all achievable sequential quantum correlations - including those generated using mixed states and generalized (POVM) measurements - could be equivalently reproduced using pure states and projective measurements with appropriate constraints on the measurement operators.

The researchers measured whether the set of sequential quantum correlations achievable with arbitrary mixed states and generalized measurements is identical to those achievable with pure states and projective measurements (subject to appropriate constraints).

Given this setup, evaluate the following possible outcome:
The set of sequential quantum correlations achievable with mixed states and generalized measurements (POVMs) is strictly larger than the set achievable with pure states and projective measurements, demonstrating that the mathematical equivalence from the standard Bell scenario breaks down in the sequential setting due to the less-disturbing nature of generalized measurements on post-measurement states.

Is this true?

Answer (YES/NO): NO